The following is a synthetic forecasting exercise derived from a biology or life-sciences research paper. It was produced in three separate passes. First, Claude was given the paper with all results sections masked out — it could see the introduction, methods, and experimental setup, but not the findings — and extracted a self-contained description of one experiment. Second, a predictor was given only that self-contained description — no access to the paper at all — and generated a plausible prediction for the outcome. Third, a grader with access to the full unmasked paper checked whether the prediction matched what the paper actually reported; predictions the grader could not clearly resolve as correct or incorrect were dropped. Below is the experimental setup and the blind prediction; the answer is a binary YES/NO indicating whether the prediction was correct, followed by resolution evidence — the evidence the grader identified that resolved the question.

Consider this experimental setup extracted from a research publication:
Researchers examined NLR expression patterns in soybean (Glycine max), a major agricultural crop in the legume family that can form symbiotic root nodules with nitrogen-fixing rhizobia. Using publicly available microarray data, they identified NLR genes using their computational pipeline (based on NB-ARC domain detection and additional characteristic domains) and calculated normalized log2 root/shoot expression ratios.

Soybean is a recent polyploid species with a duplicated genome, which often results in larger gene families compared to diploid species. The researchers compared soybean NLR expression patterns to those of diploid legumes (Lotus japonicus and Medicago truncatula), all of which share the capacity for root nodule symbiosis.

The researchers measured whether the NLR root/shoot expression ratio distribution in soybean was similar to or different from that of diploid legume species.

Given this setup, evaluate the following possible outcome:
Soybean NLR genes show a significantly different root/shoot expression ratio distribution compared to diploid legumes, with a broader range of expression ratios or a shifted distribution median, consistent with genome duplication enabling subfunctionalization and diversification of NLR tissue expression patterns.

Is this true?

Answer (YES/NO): NO